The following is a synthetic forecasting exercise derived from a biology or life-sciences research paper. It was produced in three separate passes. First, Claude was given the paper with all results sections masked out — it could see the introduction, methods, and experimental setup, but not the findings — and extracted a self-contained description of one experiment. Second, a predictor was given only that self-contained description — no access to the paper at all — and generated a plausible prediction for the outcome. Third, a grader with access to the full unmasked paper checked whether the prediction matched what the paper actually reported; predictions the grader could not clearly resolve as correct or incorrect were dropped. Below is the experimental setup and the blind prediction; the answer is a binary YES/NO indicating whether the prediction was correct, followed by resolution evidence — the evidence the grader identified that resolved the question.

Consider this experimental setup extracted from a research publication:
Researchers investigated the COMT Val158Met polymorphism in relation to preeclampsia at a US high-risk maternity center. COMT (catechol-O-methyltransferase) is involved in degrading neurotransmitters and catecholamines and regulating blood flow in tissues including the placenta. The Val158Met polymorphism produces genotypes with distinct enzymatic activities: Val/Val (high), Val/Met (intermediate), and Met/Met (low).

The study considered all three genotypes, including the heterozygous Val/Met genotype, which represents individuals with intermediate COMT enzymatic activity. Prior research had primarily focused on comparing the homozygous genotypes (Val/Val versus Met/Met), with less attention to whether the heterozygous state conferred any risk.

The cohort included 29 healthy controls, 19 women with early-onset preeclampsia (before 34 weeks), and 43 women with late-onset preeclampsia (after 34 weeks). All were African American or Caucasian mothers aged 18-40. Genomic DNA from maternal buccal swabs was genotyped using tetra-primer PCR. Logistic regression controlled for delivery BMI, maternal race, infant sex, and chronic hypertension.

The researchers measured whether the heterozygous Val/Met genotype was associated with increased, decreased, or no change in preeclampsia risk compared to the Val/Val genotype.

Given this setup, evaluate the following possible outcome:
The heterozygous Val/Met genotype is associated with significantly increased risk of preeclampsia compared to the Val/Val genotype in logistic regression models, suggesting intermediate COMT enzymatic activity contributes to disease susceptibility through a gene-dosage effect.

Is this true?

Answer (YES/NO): NO